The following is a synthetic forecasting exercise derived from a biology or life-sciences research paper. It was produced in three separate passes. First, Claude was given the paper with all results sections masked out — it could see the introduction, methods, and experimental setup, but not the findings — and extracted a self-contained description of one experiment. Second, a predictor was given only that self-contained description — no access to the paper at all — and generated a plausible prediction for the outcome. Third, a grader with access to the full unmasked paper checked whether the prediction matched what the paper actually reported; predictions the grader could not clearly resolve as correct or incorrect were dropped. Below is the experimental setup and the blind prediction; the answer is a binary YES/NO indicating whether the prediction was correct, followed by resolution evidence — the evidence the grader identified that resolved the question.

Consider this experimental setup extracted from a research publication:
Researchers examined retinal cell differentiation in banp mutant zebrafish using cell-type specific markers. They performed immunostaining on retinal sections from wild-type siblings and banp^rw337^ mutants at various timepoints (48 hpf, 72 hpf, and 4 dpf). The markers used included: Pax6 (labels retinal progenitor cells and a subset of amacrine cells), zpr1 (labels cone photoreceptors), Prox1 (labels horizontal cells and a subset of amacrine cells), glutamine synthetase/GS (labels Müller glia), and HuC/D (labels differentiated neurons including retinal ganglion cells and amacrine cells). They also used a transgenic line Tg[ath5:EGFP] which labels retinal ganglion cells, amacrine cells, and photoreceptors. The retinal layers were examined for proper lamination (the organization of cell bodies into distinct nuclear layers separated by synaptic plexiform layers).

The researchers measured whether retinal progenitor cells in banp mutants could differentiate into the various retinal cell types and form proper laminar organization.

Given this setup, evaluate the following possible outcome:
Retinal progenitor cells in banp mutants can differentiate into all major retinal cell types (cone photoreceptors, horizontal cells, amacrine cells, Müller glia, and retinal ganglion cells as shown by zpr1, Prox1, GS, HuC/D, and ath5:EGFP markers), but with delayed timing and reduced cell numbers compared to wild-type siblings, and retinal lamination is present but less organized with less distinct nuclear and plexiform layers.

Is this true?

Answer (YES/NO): NO